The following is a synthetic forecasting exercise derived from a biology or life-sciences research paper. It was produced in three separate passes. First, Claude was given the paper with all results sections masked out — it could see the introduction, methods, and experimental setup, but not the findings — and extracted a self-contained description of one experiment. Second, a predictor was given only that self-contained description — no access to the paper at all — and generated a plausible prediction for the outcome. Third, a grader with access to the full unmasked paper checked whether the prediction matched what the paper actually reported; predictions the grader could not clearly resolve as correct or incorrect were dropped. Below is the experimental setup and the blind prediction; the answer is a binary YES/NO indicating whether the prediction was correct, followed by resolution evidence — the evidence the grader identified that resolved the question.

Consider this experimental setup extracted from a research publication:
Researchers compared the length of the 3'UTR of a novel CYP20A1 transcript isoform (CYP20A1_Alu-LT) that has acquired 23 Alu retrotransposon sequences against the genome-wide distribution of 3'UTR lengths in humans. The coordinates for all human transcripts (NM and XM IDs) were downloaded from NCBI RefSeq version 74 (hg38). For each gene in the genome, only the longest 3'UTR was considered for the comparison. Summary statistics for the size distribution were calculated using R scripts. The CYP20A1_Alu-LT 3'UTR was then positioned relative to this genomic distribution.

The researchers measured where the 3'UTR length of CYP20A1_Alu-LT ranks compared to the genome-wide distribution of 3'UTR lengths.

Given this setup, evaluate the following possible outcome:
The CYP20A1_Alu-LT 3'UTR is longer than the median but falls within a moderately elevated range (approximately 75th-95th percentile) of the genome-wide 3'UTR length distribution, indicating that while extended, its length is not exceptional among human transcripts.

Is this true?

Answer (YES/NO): NO